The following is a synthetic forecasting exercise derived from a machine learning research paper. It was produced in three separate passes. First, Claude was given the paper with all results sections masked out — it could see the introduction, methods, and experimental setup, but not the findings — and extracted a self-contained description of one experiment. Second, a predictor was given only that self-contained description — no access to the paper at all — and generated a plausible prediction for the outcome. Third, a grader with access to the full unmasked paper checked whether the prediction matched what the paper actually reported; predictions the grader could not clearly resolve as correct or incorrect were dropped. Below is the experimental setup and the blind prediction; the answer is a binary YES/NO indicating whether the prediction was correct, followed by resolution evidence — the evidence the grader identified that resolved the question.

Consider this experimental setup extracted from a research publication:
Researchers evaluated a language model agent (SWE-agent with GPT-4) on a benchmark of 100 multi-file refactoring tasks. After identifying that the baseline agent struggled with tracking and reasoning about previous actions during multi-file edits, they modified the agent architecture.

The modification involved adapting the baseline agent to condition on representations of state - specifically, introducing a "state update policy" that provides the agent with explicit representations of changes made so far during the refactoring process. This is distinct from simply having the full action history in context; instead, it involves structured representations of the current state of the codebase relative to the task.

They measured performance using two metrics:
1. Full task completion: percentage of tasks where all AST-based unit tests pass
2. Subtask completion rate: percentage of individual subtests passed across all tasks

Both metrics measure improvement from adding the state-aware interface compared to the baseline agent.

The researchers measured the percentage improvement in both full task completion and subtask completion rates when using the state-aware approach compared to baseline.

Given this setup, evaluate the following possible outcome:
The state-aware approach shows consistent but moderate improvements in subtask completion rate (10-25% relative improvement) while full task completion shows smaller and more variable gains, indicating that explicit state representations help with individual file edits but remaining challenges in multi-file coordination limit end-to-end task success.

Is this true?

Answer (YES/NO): NO